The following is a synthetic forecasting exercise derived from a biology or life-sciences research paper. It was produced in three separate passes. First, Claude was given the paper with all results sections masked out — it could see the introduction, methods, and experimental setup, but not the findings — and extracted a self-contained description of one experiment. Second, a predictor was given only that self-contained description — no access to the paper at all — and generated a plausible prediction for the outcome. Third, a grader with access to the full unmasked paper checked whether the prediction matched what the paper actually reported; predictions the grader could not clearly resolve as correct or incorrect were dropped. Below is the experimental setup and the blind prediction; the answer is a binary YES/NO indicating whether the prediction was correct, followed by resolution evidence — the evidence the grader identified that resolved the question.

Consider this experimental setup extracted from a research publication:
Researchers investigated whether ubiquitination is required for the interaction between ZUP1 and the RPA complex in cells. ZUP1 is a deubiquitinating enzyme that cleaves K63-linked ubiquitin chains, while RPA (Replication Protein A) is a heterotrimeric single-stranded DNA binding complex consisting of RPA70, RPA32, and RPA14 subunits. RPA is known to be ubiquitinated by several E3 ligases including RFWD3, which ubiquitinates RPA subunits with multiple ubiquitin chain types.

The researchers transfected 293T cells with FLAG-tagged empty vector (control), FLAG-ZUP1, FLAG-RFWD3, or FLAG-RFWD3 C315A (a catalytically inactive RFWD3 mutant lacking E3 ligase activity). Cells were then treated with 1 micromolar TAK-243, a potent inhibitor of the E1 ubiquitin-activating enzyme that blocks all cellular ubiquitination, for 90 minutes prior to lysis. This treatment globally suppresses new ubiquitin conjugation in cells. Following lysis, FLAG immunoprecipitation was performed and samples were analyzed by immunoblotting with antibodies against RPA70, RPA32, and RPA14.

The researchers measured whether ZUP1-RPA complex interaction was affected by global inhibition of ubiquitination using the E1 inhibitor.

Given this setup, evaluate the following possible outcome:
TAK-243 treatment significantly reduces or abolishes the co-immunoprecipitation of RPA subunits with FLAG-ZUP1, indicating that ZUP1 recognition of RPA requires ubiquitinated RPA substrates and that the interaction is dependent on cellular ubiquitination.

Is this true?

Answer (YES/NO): NO